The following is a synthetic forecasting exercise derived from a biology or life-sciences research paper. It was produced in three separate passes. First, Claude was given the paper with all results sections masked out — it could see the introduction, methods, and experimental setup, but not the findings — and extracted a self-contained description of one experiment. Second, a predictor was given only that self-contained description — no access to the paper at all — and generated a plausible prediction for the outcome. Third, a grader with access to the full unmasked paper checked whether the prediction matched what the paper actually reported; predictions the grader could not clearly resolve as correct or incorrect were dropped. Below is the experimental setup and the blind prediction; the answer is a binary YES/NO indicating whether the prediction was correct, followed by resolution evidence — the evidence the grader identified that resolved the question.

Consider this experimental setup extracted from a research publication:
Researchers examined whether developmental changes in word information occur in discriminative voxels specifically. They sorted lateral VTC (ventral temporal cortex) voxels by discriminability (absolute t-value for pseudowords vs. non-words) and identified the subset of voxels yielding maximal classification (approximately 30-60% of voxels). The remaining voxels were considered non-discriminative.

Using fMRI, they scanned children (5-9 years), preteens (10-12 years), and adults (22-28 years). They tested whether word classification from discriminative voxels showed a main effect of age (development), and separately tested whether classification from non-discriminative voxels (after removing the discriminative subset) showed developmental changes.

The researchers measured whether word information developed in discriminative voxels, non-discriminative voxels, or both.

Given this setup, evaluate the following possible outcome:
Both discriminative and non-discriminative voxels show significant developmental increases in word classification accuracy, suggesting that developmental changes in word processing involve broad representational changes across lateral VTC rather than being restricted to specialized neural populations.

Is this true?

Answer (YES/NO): NO